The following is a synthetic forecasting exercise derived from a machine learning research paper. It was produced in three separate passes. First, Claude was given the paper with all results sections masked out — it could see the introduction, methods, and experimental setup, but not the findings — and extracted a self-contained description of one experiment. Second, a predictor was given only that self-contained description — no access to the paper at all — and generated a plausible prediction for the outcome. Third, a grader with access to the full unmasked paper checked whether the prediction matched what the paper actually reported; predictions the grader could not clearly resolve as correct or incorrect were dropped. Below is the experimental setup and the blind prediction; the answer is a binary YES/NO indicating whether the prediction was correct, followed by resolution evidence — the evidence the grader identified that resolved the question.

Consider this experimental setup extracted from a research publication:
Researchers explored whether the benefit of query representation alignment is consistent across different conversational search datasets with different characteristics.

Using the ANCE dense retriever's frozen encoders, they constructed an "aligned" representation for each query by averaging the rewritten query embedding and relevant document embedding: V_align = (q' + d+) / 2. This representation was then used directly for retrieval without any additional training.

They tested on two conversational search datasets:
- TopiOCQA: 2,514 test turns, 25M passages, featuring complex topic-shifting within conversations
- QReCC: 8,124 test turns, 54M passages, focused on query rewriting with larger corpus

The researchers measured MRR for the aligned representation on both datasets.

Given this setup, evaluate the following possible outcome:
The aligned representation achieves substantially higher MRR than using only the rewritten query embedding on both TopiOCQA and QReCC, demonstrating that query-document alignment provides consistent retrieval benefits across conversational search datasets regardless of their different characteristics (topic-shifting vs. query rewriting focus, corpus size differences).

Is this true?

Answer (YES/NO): YES